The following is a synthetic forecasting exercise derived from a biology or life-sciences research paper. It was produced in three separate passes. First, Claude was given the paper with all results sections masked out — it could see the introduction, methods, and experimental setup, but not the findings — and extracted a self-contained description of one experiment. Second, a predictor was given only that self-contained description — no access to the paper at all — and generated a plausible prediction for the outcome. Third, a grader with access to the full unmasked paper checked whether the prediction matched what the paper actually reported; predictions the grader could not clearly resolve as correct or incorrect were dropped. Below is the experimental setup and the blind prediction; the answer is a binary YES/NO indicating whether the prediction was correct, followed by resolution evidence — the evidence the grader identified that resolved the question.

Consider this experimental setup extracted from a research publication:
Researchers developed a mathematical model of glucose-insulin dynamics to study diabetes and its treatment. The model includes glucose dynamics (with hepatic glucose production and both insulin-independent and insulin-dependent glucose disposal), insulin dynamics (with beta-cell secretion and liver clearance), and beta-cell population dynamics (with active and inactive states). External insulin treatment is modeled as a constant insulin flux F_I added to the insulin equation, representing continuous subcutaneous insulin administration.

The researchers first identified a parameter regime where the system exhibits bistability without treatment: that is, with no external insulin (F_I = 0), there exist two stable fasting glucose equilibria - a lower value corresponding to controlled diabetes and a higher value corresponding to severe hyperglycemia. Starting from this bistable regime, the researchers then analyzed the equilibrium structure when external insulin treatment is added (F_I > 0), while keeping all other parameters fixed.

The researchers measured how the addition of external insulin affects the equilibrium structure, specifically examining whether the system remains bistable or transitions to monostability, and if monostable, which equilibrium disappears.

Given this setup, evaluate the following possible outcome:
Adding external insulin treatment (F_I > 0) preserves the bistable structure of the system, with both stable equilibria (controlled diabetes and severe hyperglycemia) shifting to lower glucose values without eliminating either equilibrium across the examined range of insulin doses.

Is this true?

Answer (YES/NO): NO